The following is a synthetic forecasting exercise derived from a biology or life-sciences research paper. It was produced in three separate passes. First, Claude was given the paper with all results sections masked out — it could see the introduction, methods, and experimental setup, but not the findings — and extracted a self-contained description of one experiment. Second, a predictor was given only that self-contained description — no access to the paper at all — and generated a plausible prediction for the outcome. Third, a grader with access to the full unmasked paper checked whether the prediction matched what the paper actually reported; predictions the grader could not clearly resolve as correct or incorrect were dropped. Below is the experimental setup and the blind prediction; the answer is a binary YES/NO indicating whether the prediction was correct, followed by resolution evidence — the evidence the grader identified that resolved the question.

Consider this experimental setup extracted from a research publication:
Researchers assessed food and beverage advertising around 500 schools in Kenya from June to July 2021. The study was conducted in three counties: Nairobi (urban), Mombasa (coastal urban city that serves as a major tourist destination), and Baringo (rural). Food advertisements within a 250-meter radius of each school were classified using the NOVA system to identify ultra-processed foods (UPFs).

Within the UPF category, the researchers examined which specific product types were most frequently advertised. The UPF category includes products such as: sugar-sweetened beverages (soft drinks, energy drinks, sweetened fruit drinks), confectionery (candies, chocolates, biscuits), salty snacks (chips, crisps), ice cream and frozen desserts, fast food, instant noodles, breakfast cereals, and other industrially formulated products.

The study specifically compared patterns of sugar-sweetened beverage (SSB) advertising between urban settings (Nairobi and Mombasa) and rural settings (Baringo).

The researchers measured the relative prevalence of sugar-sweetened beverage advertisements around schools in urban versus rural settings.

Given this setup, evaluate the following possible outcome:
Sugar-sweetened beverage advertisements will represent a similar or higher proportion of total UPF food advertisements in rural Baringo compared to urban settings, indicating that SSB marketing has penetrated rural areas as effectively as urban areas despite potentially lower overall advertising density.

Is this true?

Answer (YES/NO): YES